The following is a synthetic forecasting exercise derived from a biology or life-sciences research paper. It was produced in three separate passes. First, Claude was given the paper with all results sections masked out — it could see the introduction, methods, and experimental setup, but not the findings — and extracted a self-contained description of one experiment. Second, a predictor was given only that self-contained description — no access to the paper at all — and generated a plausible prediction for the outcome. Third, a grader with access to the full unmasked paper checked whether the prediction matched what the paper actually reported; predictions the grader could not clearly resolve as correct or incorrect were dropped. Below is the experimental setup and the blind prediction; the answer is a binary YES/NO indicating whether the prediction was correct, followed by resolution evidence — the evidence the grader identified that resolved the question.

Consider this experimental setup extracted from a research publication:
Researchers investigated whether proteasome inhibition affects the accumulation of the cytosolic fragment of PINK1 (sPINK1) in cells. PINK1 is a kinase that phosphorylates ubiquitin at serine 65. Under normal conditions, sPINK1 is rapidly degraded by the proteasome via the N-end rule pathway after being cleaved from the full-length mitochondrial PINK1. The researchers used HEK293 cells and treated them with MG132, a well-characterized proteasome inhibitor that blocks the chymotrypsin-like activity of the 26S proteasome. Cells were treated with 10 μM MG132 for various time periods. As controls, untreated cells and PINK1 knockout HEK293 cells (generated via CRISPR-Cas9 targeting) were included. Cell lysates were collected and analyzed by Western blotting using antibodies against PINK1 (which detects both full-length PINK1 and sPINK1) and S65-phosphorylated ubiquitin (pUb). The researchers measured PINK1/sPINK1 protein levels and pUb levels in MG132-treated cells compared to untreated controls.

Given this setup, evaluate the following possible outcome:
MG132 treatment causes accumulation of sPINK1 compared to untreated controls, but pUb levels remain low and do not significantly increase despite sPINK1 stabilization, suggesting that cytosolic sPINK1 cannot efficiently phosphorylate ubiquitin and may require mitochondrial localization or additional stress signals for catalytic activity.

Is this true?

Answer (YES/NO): NO